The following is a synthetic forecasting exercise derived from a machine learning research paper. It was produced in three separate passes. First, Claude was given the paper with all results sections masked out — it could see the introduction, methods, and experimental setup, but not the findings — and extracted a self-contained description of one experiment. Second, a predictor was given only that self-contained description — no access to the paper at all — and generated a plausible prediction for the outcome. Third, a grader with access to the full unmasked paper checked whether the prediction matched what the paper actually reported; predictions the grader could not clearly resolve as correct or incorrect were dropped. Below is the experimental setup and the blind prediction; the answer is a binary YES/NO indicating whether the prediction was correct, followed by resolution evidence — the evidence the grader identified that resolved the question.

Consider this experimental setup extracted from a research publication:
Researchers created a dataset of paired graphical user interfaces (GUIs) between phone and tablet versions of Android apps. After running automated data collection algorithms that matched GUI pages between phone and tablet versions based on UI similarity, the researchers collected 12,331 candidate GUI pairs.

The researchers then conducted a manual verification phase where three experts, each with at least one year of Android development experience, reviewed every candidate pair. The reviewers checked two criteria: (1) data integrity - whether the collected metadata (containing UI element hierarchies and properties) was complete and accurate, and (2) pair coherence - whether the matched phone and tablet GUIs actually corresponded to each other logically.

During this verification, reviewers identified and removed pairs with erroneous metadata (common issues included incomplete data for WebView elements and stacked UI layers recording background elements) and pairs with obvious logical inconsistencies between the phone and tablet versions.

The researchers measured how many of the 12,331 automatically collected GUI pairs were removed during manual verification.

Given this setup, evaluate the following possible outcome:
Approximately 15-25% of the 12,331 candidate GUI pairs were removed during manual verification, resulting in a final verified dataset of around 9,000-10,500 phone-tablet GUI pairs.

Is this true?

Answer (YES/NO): YES